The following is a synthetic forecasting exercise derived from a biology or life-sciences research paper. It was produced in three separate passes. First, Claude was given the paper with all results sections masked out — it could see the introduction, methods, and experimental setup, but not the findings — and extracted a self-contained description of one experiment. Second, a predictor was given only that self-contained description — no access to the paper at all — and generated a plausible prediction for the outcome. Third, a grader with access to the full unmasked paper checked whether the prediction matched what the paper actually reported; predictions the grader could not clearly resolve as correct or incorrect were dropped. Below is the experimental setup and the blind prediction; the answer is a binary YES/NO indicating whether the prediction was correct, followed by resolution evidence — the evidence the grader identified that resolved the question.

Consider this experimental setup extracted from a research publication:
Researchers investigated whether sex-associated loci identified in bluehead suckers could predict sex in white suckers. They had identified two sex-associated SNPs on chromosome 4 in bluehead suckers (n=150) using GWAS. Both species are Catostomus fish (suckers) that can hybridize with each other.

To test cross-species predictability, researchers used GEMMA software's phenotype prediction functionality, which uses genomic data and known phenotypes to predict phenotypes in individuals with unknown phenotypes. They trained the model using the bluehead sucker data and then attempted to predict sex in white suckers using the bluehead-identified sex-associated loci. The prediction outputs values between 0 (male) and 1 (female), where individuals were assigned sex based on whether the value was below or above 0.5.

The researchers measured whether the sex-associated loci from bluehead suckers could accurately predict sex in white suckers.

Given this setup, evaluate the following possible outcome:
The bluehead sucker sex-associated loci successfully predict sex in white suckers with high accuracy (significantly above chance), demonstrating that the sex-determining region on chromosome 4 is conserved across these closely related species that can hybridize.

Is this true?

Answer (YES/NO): NO